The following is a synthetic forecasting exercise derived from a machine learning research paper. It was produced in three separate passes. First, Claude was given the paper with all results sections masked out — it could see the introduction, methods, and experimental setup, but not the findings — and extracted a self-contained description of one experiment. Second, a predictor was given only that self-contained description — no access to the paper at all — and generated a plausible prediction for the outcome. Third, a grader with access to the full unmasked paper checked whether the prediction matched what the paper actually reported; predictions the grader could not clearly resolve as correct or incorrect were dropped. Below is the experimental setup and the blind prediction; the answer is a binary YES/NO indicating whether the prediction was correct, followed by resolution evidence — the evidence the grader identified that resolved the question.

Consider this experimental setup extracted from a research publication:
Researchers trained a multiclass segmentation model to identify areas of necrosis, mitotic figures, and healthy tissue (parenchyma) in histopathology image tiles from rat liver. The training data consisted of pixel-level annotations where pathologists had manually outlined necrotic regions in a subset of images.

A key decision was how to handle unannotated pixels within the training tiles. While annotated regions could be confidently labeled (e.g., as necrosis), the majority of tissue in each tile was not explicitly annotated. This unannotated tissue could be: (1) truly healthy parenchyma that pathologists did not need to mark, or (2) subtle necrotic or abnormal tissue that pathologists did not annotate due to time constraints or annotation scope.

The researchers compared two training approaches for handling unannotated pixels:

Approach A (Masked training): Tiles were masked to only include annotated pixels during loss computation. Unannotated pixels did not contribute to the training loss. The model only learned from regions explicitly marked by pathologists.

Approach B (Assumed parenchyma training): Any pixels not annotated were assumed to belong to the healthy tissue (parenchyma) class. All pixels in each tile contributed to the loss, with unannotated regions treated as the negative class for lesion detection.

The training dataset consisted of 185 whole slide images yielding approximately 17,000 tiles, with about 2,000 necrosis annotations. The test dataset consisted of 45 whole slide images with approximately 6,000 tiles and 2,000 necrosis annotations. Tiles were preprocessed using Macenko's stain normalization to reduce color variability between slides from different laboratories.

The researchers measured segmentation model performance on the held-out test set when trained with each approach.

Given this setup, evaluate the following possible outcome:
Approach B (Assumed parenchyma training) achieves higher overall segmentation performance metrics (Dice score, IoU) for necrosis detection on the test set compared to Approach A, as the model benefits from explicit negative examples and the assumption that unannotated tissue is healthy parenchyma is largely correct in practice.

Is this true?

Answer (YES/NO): YES